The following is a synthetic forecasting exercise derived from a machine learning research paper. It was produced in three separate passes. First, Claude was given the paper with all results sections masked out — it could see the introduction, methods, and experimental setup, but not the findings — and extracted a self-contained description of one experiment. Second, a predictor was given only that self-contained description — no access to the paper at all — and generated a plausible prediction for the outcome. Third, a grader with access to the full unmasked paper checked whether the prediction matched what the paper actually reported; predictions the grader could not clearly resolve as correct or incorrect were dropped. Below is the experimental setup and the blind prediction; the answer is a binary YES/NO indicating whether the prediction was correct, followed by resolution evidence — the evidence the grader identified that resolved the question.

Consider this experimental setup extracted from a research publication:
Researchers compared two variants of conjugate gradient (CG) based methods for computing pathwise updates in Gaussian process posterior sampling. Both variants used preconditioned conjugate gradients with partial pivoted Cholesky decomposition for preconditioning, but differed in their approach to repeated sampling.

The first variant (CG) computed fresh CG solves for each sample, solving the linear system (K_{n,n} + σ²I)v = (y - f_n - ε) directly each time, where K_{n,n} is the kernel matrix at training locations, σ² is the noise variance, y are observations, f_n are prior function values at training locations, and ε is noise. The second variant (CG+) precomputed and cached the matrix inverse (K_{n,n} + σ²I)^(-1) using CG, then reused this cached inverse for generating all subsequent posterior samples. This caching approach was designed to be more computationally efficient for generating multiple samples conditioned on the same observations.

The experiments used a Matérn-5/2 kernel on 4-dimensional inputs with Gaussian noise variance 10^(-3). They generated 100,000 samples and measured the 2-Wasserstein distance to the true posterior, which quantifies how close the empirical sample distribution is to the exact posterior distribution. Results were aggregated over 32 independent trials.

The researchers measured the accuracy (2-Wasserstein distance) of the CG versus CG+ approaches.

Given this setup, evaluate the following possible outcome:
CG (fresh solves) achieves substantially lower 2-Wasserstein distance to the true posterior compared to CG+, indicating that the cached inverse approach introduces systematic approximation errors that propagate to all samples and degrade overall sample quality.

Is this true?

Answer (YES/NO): YES